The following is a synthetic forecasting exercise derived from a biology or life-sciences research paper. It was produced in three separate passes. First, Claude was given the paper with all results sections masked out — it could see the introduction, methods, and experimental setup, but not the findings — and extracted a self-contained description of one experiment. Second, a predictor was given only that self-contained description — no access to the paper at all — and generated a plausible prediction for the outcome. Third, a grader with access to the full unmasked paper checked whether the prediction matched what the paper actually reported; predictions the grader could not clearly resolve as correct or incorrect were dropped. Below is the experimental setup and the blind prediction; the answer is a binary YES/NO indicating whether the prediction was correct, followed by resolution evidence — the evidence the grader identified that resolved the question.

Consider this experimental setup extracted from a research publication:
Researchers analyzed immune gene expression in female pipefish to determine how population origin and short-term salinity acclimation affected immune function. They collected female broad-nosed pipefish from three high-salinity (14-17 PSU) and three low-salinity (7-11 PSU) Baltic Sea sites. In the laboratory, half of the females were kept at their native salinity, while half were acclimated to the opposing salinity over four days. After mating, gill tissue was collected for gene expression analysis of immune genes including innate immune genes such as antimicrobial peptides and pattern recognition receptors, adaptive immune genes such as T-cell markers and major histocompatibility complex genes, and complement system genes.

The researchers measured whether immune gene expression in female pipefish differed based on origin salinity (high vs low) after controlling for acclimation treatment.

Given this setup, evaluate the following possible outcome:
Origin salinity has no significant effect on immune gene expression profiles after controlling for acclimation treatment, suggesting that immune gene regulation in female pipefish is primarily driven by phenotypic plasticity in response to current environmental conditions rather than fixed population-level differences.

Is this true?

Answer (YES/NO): NO